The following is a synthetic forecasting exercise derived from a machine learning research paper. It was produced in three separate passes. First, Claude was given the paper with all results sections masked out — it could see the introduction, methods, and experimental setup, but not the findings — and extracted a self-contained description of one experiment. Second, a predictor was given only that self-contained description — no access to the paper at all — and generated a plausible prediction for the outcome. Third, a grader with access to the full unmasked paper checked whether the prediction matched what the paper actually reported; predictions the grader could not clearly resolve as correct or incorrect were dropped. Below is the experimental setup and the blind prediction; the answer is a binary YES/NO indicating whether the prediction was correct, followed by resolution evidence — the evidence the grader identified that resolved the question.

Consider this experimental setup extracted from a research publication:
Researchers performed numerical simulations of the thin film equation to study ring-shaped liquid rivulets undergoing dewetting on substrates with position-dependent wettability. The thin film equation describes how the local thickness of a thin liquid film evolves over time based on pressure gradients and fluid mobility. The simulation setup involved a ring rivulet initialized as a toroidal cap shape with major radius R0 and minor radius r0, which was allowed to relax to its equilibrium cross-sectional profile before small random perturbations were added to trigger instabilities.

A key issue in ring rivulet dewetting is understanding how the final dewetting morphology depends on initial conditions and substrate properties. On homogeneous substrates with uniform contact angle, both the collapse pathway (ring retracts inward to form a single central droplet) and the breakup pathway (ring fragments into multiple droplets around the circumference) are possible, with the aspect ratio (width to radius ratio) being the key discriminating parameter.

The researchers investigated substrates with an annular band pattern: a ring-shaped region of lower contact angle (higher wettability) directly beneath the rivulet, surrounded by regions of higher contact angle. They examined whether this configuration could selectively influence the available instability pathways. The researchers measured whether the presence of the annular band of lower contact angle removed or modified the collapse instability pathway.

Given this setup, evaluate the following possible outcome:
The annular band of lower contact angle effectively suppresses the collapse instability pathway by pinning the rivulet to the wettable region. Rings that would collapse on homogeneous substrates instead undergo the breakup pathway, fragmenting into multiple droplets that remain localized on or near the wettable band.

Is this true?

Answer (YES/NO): YES